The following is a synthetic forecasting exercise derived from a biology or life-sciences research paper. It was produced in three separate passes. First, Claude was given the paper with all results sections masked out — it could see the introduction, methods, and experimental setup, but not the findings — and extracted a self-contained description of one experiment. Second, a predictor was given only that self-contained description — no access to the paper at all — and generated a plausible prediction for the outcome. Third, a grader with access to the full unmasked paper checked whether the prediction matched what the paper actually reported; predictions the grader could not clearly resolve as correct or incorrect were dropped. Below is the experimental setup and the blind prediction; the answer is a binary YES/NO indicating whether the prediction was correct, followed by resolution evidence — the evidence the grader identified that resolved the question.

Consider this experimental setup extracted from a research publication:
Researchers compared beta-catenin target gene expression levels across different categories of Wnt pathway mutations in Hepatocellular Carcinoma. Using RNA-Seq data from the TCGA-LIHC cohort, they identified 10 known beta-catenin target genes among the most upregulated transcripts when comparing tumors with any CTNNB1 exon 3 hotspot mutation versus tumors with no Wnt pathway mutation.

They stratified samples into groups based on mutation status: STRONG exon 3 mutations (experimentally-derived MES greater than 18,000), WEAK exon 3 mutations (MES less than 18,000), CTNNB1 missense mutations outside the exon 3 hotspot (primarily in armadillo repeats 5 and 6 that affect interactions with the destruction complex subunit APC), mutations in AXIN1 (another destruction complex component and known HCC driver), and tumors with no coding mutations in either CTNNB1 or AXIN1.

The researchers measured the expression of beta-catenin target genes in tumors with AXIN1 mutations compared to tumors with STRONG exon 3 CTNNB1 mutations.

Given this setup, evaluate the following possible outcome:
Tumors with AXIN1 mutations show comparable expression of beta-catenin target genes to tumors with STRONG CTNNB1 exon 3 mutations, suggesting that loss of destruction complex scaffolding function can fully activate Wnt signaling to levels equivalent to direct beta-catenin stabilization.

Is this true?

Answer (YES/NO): NO